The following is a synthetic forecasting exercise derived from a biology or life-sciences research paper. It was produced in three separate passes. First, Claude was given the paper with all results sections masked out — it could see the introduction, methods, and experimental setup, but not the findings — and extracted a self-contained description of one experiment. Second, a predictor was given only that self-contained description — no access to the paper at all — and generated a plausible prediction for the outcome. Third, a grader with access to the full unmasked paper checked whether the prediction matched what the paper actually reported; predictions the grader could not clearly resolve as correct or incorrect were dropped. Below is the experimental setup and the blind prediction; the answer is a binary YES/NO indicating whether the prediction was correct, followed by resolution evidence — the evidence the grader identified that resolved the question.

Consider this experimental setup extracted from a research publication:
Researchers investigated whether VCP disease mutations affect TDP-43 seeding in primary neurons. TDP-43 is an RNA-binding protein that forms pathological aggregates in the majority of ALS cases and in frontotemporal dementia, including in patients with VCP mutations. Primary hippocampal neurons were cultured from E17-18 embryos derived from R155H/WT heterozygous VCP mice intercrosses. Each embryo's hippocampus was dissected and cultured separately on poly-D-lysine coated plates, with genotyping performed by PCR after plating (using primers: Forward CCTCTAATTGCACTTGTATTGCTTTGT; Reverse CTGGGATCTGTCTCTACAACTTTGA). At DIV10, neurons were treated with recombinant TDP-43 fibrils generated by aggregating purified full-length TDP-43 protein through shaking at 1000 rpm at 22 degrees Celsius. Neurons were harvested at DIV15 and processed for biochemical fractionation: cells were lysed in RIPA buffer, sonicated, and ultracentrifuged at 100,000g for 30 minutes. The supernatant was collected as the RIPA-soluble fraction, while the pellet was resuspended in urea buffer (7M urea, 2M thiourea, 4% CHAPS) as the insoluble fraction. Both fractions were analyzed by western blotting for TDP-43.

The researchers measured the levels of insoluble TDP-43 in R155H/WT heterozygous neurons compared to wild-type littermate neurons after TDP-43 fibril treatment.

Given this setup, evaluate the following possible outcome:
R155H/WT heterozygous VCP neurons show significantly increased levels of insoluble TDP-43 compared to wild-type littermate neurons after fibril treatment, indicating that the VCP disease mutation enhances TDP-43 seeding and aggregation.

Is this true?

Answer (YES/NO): YES